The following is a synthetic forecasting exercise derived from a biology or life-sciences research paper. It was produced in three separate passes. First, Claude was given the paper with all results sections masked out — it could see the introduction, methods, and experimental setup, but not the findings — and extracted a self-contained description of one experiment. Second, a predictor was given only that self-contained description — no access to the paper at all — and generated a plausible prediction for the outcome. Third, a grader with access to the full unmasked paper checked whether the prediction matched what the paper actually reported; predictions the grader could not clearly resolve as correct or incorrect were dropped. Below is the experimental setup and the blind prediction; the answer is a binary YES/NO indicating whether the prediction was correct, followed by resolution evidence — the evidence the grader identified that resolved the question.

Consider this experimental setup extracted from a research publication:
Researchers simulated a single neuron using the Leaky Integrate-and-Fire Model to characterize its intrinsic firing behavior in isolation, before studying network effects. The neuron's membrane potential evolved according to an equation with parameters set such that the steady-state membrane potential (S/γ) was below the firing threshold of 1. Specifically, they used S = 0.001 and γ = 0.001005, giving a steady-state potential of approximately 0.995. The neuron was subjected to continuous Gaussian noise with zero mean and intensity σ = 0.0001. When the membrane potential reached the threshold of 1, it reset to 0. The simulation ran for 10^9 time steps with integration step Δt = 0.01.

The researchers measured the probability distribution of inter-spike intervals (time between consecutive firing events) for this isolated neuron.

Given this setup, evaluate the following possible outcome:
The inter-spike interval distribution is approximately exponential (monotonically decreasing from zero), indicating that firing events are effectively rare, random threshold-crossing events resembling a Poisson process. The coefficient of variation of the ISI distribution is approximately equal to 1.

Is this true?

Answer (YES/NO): NO